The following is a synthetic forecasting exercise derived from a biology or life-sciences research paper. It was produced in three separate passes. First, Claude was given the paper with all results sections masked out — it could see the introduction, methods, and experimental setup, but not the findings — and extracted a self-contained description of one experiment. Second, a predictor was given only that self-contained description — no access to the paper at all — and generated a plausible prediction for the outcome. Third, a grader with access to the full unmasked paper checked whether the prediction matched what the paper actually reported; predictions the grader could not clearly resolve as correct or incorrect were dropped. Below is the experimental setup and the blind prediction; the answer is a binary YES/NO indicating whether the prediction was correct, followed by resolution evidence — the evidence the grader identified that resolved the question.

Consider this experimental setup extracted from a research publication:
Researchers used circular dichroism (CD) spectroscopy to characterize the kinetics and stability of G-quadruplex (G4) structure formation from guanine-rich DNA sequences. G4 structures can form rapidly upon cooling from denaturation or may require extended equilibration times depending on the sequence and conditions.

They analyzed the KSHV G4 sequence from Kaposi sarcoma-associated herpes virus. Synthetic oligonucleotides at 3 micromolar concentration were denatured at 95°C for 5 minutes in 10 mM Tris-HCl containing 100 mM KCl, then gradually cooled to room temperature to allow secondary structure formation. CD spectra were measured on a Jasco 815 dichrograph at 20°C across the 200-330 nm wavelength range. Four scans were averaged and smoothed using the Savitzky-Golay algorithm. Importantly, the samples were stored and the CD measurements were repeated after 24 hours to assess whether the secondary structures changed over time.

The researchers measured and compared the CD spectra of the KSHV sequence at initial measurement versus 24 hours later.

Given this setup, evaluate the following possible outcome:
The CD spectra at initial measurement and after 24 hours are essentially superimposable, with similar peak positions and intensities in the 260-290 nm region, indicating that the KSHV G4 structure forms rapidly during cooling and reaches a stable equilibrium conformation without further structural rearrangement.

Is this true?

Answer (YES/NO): NO